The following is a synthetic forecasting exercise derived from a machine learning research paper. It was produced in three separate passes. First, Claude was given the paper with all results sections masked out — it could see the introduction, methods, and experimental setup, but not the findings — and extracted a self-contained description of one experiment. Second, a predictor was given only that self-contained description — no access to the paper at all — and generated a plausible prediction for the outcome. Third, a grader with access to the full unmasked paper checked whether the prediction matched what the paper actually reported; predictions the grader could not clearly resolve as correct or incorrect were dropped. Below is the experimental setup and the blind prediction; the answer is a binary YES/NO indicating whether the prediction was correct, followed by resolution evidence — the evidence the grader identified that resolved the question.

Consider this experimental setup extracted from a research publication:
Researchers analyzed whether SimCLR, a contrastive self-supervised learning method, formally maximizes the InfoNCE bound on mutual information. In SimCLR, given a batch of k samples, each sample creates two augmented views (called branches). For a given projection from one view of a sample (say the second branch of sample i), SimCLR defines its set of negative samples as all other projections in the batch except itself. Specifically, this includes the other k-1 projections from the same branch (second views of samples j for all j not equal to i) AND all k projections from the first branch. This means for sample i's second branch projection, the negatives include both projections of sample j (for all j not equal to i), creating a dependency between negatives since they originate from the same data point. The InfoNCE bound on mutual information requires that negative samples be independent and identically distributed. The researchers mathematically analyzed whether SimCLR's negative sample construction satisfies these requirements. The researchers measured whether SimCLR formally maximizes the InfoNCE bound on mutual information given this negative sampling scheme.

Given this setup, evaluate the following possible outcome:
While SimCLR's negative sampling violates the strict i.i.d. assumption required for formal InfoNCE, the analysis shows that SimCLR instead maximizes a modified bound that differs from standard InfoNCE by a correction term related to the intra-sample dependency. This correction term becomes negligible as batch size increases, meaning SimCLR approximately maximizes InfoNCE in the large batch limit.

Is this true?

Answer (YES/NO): NO